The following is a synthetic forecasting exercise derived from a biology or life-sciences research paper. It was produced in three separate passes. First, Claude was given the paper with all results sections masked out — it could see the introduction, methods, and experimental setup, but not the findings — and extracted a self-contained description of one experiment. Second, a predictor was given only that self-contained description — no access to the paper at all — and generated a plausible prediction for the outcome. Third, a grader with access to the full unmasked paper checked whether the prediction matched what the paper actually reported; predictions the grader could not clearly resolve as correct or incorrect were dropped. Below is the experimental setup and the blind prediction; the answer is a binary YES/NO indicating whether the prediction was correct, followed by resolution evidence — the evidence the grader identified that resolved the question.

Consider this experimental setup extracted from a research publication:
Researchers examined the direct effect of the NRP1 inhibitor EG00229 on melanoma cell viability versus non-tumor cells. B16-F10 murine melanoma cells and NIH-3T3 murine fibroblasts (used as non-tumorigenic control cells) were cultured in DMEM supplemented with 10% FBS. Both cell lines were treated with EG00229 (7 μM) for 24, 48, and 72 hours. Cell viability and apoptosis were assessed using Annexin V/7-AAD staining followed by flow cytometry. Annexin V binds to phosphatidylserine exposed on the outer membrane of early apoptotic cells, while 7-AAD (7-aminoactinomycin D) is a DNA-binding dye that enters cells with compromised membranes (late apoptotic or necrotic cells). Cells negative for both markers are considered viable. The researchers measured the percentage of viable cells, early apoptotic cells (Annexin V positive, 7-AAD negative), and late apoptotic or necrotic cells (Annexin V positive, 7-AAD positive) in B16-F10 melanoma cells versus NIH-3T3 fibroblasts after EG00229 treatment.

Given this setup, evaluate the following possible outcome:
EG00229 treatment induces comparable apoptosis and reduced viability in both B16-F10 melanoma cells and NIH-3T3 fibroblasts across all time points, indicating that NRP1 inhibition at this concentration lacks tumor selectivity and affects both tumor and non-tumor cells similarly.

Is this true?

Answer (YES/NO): NO